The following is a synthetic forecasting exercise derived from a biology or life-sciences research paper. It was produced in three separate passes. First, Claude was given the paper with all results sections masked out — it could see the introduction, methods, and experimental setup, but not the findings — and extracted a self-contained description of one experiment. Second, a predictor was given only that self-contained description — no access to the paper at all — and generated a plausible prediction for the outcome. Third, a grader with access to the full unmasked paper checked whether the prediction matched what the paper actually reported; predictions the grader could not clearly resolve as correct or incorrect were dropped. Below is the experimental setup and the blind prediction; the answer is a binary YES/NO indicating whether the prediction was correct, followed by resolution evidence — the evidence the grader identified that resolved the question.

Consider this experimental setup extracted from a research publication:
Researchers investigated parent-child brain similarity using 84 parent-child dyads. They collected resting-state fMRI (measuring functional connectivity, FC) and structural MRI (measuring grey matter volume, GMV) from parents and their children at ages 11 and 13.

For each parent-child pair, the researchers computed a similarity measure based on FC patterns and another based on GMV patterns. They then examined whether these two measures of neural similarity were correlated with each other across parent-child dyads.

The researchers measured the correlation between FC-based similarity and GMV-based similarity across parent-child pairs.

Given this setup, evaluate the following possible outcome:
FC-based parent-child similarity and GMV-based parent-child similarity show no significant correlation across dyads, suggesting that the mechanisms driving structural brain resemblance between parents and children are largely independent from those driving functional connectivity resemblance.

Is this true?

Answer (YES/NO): NO